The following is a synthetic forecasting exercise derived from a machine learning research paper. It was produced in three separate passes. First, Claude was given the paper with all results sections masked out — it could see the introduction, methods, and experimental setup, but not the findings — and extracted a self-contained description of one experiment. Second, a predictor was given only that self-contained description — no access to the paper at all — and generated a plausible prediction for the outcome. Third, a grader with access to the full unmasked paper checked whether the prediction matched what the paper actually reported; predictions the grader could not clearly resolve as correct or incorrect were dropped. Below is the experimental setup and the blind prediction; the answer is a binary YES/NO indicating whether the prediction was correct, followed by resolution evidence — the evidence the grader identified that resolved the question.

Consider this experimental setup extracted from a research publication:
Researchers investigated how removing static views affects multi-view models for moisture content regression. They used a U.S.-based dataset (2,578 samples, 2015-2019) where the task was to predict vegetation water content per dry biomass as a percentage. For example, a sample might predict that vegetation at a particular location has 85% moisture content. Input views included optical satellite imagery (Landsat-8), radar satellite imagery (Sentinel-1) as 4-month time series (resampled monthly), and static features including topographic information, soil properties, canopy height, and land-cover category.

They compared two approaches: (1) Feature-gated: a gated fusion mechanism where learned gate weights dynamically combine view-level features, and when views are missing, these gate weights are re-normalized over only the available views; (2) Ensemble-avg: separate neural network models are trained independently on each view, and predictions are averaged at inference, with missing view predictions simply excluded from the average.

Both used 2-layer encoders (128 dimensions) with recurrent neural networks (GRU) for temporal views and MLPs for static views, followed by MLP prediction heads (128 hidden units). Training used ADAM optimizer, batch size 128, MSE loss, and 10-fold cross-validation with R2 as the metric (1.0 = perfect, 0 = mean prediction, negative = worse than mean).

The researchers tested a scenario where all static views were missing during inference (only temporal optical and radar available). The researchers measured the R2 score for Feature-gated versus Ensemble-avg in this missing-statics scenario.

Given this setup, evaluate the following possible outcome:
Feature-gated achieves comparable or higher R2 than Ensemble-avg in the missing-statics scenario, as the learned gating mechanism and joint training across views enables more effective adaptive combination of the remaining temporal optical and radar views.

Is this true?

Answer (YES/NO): NO